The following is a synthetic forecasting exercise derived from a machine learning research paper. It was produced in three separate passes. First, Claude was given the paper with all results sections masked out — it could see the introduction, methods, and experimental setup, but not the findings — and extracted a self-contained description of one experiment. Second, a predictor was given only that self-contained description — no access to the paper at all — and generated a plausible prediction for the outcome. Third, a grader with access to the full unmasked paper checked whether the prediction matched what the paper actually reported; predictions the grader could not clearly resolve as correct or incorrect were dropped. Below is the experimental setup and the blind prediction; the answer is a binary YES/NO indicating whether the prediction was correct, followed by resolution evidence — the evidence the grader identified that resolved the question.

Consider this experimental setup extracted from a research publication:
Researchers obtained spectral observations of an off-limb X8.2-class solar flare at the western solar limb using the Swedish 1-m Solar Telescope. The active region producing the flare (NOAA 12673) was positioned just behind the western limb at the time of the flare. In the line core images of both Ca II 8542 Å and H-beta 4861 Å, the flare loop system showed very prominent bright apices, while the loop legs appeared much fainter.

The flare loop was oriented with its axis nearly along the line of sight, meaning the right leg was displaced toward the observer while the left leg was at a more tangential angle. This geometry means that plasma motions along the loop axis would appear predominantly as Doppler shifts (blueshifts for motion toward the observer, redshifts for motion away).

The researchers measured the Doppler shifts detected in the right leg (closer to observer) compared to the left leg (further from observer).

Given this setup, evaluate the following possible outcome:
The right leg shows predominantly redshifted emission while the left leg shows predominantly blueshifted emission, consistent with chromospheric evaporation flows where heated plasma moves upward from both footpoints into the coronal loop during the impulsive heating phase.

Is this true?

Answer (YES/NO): NO